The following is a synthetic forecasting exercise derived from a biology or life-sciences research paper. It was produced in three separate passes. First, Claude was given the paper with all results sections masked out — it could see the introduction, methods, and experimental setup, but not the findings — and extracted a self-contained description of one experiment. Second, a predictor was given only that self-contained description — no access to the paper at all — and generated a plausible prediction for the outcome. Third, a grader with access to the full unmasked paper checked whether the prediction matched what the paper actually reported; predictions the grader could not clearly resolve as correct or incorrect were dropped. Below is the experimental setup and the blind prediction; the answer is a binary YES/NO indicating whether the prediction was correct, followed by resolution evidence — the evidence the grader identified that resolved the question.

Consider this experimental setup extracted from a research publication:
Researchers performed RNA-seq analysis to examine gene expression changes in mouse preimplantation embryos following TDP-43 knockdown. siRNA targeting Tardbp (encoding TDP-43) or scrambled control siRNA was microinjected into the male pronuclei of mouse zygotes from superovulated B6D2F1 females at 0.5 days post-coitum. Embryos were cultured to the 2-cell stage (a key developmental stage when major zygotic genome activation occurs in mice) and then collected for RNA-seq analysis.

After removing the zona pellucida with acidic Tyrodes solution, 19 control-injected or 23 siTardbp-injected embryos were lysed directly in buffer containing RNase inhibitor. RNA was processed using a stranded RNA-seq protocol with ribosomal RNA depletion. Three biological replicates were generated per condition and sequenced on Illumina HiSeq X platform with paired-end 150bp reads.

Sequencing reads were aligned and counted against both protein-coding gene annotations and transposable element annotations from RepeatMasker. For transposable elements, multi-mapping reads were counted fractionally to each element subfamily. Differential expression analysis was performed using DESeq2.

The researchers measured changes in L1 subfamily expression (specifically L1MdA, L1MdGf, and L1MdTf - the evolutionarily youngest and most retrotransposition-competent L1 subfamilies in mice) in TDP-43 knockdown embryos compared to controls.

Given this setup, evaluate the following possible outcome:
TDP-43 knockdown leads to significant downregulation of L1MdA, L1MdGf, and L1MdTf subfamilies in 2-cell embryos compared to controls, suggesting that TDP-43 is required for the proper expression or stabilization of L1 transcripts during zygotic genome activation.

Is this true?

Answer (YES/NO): NO